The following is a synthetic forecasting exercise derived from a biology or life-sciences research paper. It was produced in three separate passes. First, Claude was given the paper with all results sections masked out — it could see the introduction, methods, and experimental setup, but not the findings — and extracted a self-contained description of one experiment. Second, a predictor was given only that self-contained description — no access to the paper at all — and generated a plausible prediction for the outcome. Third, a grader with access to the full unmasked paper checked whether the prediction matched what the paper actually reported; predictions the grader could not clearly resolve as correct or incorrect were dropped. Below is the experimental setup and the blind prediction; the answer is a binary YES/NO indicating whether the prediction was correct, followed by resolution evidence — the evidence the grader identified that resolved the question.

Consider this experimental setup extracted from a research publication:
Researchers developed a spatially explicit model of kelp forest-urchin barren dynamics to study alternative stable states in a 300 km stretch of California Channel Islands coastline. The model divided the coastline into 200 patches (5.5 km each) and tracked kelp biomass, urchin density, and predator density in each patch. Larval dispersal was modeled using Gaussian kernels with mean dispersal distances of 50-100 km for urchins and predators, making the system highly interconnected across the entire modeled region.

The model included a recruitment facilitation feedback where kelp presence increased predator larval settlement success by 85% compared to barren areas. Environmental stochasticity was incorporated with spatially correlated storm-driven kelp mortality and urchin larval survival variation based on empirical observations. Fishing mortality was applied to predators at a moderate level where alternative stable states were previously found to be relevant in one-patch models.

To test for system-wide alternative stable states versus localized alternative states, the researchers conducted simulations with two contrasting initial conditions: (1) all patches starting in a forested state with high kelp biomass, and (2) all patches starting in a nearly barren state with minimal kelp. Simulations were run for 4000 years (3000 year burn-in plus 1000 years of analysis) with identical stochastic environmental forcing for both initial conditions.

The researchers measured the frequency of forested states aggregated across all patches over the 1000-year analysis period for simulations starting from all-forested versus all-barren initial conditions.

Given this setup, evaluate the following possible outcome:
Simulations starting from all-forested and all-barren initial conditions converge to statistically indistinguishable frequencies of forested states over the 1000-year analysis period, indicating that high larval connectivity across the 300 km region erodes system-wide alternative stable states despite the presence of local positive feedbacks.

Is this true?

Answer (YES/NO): YES